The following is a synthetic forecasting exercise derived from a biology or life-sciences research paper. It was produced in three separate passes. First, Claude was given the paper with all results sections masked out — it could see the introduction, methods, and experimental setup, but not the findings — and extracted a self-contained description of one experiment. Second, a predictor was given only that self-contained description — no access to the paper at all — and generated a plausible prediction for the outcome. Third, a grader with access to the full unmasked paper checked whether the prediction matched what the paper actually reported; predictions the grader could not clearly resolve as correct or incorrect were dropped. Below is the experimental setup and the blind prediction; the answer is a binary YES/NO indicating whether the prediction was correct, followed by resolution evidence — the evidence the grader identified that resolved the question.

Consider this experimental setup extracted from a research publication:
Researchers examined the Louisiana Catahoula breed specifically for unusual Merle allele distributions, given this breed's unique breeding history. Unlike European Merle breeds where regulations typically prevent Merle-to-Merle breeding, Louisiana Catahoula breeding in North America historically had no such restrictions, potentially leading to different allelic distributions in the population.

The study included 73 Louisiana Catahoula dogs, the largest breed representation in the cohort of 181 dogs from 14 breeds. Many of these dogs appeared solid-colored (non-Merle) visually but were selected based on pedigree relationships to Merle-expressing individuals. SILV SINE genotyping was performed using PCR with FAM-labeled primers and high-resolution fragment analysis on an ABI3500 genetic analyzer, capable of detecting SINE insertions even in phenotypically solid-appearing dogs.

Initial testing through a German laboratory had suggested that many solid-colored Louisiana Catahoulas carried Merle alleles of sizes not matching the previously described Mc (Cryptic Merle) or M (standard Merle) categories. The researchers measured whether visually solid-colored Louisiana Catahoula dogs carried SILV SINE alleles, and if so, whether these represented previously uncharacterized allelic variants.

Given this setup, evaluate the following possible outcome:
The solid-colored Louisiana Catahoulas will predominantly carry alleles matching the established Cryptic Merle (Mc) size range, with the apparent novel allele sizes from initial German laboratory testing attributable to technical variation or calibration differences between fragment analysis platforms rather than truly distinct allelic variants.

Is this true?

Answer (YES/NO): NO